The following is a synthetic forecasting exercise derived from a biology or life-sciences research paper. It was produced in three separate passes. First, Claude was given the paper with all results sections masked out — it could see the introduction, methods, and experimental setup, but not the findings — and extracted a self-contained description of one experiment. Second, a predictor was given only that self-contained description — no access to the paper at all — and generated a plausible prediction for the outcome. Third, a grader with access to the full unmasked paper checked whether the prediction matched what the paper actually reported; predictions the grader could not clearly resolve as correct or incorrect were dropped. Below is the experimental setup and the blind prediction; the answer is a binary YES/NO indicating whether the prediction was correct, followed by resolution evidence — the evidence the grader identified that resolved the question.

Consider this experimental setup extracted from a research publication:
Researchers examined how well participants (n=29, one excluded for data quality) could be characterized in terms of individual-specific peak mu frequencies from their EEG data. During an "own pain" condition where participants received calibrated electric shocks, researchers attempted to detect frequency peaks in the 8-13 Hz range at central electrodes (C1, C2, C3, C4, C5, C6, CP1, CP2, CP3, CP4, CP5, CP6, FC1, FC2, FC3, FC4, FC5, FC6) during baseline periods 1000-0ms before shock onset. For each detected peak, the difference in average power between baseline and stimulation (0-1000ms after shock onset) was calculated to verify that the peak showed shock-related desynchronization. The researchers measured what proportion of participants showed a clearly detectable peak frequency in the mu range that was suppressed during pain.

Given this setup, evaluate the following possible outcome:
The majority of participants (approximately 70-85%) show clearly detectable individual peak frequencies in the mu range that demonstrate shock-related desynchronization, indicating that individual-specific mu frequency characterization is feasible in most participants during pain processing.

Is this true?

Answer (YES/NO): NO